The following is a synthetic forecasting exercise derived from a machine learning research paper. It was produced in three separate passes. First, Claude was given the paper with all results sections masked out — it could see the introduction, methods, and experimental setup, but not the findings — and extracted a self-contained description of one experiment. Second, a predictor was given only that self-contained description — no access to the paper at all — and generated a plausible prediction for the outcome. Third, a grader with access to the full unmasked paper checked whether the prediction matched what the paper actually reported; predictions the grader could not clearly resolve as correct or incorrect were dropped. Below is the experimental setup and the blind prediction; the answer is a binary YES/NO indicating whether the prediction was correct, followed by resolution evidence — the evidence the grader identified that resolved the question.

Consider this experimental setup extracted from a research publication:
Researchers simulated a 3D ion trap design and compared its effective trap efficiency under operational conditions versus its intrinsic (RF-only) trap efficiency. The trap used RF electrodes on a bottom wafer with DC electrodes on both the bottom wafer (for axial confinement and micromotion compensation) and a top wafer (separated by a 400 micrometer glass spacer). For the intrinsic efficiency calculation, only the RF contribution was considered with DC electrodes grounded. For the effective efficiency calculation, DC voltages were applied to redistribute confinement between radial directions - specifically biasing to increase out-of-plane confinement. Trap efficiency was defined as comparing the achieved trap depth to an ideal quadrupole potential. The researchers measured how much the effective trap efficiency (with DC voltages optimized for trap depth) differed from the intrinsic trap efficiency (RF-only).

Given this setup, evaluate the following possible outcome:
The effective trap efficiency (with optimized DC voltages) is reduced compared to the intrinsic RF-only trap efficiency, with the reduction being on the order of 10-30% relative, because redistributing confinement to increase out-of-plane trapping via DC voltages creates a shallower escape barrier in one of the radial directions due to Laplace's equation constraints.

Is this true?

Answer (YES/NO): NO